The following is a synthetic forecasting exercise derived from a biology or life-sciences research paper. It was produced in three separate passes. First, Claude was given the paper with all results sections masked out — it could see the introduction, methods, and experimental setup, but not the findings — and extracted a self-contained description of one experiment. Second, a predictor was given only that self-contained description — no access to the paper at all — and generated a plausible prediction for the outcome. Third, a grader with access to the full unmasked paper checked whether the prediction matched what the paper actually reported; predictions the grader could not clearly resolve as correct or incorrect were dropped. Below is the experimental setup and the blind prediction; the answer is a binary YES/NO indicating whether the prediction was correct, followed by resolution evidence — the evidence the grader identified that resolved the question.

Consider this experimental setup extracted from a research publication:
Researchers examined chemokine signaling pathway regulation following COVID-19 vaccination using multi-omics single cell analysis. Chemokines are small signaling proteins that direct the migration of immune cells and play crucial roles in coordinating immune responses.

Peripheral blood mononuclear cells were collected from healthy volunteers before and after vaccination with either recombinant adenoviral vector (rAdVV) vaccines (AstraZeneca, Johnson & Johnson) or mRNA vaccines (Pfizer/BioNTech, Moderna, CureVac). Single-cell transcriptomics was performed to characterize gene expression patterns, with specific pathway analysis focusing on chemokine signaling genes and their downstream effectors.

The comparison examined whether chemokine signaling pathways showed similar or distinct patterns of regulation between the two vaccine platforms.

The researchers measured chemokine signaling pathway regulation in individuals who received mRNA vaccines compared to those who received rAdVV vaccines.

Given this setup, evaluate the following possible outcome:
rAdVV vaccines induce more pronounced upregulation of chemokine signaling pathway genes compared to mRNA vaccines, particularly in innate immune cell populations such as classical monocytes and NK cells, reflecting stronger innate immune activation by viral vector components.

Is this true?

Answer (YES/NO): NO